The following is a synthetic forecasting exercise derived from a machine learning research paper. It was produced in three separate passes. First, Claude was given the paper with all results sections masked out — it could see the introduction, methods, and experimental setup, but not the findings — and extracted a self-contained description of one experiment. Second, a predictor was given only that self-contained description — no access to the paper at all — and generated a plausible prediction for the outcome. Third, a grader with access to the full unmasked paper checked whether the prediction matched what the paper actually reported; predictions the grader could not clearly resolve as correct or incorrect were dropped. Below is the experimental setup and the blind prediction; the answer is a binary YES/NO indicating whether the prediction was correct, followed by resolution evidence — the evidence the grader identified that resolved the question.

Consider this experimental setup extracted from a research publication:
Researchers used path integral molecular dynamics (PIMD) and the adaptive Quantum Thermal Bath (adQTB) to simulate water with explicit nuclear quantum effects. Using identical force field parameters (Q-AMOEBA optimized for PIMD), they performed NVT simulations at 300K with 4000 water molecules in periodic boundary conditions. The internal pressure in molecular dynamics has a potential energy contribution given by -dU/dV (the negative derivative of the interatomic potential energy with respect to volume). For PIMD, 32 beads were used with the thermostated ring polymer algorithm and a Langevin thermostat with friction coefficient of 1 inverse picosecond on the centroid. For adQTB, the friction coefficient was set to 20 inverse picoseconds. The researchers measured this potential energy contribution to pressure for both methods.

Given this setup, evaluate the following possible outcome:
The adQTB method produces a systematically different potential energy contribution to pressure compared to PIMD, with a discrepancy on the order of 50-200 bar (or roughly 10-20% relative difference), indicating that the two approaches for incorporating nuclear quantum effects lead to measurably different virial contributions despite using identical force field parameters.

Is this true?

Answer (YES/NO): NO